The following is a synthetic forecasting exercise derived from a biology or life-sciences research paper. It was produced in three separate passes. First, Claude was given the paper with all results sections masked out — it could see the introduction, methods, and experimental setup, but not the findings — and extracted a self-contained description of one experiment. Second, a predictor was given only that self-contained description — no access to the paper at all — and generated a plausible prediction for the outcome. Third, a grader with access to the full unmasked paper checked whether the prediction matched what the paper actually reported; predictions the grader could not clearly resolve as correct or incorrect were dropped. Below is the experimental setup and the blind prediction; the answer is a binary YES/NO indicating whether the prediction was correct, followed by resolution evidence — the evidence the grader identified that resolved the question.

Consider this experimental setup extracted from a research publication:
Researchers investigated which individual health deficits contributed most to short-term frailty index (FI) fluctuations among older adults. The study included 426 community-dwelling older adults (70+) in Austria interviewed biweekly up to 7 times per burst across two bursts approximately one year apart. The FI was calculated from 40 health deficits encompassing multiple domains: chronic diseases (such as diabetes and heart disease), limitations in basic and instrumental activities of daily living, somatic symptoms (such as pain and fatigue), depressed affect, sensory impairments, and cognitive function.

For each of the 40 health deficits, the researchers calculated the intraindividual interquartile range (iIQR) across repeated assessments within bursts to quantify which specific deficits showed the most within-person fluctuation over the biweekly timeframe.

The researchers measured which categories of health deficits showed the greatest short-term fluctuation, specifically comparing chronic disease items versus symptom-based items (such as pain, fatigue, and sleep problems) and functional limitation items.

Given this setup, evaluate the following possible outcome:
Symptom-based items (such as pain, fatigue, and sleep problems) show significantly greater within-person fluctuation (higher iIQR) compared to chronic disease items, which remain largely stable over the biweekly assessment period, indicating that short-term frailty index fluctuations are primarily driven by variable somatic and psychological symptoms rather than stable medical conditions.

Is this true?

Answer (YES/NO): NO